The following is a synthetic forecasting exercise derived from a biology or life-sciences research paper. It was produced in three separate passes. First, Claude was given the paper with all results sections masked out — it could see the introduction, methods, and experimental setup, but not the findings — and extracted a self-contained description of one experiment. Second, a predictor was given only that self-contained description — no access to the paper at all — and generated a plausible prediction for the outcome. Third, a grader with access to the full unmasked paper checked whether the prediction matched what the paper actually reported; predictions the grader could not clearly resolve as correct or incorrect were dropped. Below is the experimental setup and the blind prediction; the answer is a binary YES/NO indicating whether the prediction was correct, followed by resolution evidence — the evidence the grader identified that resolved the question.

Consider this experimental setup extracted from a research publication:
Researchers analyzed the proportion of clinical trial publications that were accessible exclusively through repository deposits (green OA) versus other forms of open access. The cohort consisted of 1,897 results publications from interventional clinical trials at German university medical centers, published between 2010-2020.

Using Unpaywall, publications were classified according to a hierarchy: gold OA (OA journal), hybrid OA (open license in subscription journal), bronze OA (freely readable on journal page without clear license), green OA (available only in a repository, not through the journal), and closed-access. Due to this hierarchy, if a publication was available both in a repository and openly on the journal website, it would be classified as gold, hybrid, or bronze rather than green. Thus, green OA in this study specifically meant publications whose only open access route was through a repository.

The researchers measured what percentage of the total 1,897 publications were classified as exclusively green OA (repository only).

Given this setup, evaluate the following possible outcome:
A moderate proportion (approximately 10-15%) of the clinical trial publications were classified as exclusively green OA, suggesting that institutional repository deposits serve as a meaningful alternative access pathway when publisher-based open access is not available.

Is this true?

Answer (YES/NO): NO